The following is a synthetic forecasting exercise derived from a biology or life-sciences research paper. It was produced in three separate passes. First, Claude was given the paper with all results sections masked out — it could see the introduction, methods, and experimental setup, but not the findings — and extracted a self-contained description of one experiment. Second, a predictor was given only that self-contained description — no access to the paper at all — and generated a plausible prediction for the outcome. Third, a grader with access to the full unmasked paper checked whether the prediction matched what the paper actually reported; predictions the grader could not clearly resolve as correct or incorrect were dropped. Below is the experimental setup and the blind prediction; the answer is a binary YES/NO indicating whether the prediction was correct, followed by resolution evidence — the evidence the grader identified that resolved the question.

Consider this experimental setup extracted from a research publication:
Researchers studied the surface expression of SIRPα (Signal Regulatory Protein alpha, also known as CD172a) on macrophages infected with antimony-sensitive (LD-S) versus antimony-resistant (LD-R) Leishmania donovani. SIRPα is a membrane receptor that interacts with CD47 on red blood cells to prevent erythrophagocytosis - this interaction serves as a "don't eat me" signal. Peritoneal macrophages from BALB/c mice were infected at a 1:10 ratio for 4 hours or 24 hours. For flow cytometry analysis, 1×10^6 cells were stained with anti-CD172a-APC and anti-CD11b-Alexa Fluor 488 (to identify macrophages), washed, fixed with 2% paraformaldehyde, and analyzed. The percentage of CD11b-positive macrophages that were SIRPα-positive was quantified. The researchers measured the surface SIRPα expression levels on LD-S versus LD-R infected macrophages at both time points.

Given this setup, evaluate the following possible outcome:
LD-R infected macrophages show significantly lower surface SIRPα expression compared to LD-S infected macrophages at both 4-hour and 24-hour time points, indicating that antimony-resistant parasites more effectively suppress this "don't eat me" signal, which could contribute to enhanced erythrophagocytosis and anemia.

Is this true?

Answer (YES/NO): NO